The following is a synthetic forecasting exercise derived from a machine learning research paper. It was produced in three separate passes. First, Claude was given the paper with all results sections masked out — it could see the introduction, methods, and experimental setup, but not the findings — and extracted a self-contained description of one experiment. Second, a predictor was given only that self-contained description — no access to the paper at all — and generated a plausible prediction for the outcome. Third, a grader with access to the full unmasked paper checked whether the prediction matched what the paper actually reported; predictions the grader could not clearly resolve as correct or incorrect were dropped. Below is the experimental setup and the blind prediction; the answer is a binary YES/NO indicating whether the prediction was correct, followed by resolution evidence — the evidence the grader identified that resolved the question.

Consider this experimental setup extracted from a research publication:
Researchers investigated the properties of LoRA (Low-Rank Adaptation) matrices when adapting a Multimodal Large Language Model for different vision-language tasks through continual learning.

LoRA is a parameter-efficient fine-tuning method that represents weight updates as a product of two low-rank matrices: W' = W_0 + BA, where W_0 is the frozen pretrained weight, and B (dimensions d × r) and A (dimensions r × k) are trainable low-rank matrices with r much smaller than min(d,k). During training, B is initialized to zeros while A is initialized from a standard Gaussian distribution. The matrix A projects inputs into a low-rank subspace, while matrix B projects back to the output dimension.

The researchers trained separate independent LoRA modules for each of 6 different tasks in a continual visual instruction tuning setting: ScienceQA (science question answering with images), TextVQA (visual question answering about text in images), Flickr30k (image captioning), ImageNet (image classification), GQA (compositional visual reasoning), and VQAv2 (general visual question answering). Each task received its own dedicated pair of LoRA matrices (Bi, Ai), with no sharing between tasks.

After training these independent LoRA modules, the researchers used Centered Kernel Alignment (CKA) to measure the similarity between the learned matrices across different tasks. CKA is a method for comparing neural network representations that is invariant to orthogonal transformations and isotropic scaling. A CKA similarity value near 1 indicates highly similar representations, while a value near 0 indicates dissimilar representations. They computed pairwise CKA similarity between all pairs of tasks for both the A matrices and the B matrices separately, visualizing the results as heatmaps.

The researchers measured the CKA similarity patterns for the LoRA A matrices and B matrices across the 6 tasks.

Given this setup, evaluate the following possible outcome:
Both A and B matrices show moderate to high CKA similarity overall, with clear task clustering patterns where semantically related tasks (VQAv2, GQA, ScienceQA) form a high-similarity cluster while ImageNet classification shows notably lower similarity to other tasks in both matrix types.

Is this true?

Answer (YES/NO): NO